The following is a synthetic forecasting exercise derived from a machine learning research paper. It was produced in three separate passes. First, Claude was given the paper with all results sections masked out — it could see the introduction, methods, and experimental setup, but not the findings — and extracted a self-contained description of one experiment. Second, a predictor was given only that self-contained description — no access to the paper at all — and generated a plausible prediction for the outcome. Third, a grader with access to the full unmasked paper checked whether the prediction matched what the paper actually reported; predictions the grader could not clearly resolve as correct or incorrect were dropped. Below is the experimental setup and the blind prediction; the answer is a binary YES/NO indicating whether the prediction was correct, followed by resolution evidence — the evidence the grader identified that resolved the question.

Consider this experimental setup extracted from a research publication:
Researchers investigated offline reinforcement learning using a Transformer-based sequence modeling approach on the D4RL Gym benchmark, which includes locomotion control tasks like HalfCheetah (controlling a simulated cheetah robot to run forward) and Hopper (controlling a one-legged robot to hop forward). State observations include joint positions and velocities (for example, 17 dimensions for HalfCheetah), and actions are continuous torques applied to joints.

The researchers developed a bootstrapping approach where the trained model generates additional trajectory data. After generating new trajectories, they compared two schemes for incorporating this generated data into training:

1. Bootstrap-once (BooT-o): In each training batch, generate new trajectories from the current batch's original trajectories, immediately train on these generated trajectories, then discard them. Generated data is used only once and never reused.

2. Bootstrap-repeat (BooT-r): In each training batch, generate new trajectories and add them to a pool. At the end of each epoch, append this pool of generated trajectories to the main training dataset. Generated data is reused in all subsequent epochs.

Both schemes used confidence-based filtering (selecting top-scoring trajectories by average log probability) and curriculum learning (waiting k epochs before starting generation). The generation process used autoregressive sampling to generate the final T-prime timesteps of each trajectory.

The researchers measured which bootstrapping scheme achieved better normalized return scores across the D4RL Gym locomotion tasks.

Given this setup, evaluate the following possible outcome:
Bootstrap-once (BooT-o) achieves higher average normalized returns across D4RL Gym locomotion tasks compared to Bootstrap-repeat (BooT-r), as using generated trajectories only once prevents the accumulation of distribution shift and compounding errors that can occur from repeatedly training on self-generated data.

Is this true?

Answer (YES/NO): YES